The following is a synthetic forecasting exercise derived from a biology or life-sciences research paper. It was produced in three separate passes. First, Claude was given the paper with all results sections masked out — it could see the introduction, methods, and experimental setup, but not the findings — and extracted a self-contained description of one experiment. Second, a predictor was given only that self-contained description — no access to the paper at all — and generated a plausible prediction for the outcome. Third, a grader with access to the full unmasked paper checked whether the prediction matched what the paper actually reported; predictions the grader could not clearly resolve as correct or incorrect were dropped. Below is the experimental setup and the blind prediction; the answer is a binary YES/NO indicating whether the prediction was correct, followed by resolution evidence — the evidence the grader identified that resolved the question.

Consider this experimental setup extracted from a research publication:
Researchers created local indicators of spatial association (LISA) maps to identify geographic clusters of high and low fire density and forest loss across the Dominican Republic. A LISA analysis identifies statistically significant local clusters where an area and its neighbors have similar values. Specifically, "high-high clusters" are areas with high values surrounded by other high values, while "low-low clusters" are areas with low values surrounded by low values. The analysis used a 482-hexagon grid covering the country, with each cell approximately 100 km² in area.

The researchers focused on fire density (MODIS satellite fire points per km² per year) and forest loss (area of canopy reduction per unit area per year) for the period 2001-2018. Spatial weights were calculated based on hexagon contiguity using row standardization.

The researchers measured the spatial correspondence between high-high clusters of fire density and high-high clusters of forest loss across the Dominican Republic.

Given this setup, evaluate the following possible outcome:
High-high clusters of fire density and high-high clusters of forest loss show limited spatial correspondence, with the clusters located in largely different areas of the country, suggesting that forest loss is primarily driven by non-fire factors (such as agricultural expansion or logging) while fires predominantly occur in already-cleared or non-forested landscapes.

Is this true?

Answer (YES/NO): NO